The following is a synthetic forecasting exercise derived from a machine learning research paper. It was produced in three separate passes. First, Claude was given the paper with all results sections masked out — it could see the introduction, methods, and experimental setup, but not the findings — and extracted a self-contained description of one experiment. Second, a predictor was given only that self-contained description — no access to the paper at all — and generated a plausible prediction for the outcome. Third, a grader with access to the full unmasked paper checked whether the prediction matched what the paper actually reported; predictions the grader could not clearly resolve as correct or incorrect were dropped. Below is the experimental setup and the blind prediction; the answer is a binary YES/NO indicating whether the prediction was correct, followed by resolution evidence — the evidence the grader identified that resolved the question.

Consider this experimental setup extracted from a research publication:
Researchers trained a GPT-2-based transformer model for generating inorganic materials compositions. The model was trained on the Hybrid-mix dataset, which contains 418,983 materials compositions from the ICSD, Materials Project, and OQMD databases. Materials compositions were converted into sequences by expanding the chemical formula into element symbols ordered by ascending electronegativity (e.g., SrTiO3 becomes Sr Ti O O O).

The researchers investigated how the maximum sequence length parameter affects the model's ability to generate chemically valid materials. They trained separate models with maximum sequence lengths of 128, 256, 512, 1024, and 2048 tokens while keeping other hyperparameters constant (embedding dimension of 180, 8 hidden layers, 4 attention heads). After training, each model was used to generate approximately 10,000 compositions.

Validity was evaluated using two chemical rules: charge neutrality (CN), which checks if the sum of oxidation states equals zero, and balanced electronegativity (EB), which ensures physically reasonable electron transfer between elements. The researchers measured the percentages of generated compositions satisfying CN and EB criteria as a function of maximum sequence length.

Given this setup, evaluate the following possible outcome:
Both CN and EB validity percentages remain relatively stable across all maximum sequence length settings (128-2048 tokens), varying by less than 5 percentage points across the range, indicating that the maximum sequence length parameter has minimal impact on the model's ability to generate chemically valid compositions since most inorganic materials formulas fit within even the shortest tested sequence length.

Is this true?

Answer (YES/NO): NO